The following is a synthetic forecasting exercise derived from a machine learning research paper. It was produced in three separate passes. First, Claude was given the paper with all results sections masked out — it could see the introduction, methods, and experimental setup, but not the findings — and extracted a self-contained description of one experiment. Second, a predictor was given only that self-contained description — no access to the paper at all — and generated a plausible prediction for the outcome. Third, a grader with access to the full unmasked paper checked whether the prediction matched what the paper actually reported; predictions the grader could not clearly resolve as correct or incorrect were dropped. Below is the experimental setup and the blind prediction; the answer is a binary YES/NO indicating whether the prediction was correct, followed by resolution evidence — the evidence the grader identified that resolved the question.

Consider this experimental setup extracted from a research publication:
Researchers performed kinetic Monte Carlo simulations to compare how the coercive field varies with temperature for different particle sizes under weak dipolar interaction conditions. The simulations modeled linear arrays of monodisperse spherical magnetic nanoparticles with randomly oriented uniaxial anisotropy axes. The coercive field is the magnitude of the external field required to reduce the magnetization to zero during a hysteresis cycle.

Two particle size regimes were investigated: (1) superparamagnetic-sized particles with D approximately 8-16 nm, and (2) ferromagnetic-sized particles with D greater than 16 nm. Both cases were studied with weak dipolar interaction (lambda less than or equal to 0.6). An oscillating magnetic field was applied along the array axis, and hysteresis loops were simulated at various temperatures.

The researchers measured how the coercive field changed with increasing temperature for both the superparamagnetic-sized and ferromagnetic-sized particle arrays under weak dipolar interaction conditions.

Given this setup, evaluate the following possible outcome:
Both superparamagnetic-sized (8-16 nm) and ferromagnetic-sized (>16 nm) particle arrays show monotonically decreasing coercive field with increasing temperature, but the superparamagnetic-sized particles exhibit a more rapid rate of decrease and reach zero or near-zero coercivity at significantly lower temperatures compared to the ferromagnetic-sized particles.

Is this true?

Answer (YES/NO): YES